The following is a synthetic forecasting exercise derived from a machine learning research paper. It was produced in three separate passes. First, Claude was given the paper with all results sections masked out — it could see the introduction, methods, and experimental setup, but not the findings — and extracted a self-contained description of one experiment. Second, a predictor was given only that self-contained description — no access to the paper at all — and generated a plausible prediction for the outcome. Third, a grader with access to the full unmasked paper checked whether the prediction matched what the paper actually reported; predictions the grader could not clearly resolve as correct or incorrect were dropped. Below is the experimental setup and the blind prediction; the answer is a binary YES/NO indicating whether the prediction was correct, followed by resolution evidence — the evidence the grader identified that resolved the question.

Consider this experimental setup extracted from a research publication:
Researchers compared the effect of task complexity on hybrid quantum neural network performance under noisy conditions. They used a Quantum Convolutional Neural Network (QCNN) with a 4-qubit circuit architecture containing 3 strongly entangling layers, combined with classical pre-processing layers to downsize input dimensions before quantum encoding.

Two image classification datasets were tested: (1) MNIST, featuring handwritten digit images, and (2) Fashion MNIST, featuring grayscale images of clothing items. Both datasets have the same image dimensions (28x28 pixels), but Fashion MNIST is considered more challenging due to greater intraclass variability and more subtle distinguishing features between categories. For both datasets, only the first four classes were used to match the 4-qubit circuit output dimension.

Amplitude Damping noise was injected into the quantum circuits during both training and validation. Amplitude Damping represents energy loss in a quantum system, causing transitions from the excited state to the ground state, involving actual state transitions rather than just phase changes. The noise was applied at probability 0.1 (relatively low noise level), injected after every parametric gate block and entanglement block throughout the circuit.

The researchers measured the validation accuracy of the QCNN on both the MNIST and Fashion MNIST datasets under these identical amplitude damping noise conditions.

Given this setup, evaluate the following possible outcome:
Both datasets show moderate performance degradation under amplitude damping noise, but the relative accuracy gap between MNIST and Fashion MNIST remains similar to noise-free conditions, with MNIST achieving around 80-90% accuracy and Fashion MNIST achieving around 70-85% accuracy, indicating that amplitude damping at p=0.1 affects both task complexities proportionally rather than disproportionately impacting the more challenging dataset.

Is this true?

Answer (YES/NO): NO